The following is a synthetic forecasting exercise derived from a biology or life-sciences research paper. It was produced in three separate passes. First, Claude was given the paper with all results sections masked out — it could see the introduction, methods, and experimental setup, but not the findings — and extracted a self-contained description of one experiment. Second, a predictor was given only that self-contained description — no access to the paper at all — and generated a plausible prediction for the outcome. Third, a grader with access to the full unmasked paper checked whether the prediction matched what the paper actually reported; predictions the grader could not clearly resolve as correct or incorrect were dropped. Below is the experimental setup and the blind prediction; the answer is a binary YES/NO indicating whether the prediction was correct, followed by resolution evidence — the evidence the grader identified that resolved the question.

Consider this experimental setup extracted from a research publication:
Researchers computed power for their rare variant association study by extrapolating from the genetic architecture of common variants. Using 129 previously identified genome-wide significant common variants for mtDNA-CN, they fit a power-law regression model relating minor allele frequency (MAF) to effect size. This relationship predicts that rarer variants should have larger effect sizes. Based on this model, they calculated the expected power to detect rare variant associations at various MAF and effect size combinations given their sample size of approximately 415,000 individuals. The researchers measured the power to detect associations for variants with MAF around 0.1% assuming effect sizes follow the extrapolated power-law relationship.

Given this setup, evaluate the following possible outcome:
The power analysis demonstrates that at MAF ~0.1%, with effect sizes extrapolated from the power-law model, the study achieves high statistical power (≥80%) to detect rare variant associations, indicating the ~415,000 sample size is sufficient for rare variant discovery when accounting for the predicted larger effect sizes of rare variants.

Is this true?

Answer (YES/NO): NO